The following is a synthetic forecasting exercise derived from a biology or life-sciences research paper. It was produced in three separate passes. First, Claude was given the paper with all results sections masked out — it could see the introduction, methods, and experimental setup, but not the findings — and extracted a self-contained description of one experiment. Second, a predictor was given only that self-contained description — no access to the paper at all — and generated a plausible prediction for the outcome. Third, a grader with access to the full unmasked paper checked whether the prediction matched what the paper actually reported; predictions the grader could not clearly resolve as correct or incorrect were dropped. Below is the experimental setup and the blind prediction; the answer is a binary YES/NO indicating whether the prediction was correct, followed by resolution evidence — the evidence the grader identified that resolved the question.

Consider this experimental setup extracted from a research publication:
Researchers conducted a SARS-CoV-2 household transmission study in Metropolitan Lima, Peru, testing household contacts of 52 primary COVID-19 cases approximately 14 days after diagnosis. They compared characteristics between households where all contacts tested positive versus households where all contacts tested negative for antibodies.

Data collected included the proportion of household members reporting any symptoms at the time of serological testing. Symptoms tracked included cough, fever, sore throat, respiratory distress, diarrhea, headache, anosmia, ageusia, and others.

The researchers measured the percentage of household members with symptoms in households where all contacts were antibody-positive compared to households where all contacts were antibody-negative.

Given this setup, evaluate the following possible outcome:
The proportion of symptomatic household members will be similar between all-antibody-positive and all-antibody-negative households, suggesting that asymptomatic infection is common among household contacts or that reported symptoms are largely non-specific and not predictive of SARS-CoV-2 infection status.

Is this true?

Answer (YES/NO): NO